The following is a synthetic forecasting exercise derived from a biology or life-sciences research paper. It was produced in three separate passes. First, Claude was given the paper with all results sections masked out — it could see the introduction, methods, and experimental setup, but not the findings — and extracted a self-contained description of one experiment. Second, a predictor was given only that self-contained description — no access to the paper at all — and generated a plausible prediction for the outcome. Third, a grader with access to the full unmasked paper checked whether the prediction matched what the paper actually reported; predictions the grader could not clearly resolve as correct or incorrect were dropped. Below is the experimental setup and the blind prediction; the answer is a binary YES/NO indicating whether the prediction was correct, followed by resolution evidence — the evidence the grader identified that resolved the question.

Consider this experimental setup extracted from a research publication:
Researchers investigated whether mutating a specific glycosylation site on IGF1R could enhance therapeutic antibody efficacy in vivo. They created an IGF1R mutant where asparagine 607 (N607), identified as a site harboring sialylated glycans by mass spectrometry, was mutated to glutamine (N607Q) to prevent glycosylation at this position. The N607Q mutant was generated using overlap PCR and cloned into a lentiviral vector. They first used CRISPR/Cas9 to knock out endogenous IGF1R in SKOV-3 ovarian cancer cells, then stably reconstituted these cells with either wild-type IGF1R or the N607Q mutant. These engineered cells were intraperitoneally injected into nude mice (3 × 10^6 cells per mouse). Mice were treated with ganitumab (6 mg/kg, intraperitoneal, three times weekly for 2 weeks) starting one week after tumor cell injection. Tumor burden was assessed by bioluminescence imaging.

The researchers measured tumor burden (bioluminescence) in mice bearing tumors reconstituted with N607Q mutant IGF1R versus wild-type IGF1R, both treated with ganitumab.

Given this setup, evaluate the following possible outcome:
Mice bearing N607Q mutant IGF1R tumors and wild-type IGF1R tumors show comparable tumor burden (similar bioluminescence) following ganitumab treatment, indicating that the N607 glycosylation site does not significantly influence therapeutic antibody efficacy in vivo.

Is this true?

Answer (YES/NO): NO